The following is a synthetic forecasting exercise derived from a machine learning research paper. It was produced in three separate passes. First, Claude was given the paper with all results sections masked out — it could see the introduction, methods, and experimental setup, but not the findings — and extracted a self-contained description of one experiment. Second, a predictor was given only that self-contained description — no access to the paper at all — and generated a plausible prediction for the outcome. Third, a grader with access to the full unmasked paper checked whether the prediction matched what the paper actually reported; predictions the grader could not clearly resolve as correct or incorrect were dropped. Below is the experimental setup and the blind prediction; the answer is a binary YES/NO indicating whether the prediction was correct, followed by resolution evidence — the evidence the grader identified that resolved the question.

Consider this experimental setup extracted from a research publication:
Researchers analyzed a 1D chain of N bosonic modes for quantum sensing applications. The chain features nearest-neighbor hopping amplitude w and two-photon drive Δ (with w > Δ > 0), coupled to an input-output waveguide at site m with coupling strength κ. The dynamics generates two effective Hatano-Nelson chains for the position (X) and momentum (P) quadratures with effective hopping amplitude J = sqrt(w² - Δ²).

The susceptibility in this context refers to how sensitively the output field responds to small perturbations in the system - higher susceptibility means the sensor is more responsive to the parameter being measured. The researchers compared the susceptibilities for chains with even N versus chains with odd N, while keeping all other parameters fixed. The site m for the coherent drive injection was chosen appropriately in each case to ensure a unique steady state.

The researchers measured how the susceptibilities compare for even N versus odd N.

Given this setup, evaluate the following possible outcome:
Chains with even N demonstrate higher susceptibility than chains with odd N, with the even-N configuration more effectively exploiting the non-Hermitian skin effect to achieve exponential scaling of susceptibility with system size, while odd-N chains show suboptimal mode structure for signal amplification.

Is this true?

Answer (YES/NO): NO